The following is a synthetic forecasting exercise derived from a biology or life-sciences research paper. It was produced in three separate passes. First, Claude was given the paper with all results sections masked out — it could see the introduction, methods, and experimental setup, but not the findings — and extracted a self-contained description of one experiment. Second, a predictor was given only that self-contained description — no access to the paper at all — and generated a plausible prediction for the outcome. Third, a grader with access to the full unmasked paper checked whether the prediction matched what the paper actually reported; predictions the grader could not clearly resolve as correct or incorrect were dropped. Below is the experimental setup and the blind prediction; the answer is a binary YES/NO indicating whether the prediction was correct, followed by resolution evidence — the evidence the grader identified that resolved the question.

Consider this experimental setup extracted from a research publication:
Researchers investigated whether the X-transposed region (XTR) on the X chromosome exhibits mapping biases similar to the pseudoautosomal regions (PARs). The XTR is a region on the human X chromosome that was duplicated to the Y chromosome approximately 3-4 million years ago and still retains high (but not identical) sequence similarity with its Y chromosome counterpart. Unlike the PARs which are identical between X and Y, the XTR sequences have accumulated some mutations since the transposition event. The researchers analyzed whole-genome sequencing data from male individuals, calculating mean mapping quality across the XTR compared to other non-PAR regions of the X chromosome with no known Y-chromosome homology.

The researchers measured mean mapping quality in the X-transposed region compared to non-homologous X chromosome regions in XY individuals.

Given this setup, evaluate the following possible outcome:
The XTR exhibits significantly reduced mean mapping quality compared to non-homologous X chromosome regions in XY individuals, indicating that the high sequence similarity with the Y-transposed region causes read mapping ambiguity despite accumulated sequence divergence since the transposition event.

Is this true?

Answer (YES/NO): YES